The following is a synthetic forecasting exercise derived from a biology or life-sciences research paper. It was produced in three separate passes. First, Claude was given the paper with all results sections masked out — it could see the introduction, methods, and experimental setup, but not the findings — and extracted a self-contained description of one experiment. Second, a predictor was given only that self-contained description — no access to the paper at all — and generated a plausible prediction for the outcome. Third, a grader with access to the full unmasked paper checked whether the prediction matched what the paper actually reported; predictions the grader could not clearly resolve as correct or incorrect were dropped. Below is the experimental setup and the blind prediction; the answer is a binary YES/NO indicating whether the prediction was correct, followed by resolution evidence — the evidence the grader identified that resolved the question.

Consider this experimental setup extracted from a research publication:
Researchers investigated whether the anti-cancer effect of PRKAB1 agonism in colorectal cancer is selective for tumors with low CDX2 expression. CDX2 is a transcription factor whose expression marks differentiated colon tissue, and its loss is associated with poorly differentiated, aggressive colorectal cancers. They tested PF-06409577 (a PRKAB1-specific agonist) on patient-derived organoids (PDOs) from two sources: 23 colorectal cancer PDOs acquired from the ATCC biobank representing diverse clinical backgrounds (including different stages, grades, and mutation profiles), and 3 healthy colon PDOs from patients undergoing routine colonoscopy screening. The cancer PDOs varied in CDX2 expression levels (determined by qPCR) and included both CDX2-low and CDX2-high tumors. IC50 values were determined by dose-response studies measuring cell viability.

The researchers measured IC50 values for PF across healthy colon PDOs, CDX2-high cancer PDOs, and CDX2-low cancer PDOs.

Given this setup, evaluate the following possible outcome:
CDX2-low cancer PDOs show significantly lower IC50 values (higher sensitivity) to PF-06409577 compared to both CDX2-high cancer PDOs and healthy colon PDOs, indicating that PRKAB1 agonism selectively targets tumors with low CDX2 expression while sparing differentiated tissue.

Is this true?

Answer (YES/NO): YES